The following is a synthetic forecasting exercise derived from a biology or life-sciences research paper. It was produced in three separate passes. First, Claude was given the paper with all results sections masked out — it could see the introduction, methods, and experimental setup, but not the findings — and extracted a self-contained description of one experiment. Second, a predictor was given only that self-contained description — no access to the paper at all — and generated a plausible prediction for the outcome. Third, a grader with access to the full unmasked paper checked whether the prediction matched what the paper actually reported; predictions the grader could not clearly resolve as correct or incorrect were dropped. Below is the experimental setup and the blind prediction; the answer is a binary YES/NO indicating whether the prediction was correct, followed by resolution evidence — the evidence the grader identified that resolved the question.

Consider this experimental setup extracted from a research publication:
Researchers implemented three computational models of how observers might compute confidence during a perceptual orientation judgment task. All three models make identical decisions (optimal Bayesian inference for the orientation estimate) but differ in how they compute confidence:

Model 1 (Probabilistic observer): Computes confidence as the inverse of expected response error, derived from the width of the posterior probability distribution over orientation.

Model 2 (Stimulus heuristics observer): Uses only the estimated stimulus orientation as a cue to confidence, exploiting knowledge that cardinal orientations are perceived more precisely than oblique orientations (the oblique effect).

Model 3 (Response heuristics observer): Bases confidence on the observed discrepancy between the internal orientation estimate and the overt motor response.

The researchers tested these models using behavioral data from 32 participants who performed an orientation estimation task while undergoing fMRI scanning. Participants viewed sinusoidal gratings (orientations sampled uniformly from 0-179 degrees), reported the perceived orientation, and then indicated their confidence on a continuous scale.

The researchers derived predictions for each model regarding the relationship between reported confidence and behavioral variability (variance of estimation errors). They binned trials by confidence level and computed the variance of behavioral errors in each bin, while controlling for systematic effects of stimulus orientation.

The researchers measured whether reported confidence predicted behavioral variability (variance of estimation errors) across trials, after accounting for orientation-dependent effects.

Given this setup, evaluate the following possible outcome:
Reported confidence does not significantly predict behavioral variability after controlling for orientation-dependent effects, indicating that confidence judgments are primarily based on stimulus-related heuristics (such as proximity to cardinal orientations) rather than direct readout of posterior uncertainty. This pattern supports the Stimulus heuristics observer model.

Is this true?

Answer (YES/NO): NO